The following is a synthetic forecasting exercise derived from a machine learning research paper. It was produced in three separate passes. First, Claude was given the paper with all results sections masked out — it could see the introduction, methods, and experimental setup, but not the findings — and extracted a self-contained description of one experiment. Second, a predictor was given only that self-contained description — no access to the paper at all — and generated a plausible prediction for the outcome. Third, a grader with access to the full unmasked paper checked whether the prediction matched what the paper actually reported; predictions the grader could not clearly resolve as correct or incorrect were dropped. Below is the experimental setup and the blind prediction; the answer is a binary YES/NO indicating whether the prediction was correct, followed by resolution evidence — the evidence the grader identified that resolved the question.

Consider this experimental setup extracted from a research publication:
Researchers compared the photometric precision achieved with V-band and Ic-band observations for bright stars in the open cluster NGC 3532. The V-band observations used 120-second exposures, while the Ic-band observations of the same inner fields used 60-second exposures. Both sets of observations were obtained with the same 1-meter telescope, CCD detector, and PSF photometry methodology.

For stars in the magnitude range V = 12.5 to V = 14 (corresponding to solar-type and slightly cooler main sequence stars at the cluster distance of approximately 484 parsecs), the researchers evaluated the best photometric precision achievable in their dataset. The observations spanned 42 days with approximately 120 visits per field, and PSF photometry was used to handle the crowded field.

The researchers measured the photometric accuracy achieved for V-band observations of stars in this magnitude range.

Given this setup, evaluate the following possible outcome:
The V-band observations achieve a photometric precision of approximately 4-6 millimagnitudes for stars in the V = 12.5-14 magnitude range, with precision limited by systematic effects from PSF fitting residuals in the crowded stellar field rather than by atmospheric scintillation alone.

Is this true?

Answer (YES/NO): NO